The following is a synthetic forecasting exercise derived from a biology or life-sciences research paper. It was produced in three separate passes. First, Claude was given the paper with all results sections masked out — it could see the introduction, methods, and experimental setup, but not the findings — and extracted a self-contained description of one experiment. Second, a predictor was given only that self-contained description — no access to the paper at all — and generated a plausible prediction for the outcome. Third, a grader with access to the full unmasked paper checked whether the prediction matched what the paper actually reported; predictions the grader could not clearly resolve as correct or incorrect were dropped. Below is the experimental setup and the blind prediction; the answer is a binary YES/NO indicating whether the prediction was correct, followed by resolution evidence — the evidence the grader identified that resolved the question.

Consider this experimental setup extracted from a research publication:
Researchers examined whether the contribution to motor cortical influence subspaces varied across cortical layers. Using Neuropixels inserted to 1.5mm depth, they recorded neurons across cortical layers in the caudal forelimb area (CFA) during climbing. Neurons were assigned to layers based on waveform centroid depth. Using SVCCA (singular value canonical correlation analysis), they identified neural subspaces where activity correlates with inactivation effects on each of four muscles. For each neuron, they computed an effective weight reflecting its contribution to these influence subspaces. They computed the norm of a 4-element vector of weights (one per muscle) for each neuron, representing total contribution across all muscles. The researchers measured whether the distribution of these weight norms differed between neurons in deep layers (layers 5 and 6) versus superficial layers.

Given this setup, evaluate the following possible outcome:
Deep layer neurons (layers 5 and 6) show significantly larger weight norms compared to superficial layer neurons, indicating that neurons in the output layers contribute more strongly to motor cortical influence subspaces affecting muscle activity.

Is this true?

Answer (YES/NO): YES